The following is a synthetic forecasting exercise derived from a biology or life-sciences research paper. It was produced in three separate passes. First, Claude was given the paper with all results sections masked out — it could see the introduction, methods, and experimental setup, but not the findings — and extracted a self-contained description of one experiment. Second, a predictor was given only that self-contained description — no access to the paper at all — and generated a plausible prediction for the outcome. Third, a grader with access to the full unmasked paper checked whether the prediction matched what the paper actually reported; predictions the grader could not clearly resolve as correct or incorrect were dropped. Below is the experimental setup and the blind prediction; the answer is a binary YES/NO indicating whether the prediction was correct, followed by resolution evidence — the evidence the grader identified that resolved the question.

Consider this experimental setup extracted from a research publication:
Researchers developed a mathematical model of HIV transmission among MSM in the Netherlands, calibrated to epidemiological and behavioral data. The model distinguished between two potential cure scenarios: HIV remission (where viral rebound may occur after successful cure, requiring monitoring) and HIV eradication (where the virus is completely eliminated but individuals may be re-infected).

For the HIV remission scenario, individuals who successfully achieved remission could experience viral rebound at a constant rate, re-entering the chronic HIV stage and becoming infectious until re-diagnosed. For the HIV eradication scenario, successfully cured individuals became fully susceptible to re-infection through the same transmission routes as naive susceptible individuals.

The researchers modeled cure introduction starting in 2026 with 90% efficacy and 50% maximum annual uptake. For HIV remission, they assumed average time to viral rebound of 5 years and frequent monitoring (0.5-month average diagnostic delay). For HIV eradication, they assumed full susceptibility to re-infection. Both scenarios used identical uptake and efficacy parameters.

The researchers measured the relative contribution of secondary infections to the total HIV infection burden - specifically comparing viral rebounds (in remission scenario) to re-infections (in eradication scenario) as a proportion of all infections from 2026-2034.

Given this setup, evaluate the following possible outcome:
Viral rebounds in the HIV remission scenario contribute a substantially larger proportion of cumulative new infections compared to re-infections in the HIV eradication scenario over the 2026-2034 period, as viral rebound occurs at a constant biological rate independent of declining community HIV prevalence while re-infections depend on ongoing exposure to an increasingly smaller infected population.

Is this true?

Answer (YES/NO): YES